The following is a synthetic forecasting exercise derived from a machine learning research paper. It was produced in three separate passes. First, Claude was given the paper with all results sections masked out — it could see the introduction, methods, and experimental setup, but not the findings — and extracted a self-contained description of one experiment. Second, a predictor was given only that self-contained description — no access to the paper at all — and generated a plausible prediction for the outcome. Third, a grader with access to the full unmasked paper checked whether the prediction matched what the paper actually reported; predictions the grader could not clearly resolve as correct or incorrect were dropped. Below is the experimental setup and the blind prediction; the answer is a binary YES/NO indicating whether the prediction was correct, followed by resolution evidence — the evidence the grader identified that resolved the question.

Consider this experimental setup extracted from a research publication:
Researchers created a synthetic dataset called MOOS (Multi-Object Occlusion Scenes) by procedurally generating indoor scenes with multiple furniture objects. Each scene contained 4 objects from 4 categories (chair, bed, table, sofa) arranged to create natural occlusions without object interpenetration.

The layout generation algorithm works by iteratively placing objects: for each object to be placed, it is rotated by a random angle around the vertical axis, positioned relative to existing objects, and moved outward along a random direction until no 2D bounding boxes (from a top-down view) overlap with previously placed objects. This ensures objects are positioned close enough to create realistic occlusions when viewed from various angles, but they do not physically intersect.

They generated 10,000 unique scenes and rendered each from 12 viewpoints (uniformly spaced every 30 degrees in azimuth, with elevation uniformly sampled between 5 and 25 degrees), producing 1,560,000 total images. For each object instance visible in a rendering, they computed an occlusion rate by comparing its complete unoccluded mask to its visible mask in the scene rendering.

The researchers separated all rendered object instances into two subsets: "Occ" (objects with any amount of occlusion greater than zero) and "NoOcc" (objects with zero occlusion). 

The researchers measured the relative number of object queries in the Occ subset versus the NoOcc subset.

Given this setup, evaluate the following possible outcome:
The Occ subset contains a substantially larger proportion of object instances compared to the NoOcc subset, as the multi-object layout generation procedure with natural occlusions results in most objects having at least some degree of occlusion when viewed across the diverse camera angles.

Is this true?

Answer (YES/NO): YES